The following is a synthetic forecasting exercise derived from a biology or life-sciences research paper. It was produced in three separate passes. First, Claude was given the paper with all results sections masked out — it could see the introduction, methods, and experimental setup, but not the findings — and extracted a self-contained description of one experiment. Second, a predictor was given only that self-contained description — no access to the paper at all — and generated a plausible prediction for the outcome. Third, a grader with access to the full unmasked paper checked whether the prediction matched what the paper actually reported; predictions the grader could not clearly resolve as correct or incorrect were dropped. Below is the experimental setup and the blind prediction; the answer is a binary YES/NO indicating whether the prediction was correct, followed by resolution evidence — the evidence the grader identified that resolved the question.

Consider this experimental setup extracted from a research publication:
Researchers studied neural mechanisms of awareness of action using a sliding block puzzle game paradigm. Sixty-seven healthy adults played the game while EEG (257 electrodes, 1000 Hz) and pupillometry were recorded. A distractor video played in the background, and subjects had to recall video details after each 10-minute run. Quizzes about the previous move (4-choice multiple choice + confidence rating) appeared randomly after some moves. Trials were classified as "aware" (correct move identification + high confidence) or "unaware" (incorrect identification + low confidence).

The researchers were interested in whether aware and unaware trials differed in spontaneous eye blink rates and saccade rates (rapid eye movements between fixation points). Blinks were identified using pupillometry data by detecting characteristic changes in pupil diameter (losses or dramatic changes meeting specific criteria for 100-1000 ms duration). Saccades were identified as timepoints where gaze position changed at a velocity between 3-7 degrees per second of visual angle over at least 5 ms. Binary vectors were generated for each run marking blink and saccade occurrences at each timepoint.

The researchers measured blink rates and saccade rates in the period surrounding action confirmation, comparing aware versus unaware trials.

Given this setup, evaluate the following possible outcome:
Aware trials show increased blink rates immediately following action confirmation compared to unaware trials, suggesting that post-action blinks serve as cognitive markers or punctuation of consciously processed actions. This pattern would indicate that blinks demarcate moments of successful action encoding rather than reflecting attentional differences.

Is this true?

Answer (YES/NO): YES